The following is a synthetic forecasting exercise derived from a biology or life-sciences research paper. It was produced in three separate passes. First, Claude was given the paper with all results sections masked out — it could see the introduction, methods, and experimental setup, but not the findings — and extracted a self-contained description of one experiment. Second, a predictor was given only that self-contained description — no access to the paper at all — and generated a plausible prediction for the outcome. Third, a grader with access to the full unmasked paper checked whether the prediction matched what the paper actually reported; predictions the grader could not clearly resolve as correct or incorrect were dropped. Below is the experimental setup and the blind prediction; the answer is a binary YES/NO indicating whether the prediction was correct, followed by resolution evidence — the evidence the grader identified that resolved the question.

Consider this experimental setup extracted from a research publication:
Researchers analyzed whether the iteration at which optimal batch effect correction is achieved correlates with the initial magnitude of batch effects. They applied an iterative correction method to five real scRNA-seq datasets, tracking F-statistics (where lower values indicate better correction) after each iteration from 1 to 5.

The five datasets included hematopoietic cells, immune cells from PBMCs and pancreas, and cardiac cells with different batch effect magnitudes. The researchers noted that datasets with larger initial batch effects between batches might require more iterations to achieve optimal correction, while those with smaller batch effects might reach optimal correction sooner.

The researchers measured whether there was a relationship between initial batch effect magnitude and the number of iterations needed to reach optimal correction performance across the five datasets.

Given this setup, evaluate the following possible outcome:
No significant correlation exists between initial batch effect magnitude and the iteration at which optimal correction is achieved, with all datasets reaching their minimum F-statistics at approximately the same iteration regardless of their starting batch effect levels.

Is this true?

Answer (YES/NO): NO